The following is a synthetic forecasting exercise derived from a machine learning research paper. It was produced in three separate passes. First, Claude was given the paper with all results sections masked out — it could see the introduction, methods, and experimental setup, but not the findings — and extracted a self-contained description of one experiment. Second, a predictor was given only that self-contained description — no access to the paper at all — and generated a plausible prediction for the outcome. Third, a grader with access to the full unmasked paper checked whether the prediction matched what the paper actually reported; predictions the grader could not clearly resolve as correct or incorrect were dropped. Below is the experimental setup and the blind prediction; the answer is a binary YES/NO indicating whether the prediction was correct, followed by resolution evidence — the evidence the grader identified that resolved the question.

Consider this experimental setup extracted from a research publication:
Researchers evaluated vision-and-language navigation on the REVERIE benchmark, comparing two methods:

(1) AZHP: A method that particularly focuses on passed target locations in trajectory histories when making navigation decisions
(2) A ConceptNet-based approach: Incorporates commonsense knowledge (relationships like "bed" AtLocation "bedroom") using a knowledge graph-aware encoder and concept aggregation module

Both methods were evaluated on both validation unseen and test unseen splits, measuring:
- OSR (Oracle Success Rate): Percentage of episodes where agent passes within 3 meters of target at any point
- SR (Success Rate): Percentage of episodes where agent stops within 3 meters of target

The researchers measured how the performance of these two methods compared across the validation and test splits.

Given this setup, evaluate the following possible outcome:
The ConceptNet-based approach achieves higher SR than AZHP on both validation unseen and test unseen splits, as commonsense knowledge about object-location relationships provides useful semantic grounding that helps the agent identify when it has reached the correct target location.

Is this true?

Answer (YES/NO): NO